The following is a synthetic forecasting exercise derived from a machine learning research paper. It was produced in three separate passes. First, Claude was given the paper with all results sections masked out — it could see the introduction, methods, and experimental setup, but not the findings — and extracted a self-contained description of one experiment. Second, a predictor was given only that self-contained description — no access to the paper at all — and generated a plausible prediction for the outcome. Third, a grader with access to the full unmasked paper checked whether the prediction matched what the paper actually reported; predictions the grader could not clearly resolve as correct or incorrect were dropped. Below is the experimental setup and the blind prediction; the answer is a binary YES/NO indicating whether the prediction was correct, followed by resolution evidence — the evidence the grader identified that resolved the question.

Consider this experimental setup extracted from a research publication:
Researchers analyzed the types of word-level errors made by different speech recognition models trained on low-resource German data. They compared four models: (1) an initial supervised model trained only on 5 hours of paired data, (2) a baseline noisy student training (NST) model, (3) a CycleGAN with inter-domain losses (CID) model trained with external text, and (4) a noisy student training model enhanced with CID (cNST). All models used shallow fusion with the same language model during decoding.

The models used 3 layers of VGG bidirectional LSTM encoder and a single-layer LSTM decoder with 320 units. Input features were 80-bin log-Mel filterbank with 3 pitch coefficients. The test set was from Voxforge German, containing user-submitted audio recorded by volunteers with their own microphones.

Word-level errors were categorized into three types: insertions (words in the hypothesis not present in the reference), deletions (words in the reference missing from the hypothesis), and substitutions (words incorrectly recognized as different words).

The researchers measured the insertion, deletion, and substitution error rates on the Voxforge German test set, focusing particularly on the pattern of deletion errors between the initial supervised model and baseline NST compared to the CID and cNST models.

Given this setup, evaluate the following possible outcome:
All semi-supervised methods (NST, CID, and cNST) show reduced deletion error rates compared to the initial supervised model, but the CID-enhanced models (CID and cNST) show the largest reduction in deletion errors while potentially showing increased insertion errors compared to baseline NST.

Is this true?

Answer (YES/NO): NO